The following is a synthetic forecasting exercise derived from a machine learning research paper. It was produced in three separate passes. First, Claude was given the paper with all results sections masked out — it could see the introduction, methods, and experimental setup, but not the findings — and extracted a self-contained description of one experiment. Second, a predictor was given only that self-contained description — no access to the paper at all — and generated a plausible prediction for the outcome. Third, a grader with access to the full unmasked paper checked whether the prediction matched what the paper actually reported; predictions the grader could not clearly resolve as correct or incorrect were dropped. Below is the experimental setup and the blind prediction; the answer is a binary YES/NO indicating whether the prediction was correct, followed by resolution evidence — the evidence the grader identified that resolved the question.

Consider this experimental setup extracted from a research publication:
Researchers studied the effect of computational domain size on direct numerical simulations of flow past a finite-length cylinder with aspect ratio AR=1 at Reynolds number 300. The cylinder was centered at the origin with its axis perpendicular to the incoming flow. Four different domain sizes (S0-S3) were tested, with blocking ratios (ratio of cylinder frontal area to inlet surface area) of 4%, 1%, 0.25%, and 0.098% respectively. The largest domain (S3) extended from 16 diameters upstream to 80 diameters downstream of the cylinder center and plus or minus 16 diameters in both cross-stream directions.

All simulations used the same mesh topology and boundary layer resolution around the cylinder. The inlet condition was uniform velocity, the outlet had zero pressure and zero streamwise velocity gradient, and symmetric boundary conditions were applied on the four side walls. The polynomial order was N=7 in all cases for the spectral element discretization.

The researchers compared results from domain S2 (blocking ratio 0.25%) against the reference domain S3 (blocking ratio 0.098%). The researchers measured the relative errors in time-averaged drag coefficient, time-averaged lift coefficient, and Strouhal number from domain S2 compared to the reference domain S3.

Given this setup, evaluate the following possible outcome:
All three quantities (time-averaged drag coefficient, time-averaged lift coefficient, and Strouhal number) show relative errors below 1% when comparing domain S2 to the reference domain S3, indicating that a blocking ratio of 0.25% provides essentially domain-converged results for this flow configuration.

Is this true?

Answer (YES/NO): YES